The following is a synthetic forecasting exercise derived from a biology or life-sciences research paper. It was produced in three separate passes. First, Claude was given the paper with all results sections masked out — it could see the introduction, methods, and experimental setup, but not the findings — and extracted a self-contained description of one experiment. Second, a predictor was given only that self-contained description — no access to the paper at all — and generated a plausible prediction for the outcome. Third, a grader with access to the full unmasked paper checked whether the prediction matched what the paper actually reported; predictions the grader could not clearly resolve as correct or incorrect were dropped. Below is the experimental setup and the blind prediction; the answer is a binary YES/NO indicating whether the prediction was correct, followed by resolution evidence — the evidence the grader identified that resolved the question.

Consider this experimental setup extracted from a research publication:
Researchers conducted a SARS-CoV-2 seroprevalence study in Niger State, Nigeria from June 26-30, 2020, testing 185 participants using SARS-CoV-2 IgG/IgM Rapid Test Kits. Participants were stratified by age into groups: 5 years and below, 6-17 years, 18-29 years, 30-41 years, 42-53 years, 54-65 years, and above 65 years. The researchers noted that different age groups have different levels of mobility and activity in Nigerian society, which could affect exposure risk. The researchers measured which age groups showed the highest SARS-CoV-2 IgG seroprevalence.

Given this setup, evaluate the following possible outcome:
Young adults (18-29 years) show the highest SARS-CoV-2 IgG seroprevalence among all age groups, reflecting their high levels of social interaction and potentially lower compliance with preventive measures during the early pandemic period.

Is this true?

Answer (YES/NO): NO